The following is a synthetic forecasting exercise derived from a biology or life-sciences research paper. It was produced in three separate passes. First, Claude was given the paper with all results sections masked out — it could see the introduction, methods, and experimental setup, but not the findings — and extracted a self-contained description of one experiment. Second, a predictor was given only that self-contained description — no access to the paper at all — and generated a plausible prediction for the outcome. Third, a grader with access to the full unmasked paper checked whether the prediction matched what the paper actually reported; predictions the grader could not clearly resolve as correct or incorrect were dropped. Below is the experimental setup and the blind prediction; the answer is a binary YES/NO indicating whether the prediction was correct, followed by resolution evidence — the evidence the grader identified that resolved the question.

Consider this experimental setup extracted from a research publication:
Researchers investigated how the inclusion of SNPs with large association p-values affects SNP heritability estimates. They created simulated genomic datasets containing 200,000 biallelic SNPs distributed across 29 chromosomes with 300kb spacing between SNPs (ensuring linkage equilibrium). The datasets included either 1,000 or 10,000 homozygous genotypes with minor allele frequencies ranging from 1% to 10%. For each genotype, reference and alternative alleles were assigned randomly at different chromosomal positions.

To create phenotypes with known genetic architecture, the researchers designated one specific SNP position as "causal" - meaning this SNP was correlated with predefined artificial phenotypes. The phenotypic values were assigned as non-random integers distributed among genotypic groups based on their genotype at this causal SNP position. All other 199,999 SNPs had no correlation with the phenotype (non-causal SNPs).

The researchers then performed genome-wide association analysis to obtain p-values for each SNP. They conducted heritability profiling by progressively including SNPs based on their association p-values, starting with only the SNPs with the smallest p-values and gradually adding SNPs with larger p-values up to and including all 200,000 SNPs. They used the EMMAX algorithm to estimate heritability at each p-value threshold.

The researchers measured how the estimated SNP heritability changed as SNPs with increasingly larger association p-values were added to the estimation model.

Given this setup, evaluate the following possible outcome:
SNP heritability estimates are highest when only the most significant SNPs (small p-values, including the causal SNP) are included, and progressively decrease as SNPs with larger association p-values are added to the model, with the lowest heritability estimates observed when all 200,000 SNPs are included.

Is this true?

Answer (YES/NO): NO